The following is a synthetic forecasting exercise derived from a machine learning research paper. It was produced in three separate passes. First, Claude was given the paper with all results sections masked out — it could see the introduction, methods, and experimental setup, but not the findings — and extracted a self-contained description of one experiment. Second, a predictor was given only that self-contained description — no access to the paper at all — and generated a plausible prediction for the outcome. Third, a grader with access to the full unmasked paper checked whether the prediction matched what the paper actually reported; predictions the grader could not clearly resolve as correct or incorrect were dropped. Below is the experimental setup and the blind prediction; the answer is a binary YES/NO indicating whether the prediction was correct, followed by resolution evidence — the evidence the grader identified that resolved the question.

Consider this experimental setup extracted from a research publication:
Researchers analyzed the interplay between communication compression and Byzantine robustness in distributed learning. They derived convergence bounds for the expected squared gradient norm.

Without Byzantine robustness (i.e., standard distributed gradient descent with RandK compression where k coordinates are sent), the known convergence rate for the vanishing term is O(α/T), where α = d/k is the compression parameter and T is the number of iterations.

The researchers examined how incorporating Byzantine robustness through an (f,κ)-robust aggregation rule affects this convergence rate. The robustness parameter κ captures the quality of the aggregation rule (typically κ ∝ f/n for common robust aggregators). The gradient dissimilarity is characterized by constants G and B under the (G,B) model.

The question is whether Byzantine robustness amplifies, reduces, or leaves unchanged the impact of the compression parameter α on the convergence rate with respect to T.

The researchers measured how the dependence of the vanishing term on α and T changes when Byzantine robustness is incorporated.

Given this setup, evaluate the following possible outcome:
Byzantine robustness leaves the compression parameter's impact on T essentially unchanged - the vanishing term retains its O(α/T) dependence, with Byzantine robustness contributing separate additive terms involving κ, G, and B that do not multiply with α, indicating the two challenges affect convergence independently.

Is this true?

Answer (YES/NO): NO